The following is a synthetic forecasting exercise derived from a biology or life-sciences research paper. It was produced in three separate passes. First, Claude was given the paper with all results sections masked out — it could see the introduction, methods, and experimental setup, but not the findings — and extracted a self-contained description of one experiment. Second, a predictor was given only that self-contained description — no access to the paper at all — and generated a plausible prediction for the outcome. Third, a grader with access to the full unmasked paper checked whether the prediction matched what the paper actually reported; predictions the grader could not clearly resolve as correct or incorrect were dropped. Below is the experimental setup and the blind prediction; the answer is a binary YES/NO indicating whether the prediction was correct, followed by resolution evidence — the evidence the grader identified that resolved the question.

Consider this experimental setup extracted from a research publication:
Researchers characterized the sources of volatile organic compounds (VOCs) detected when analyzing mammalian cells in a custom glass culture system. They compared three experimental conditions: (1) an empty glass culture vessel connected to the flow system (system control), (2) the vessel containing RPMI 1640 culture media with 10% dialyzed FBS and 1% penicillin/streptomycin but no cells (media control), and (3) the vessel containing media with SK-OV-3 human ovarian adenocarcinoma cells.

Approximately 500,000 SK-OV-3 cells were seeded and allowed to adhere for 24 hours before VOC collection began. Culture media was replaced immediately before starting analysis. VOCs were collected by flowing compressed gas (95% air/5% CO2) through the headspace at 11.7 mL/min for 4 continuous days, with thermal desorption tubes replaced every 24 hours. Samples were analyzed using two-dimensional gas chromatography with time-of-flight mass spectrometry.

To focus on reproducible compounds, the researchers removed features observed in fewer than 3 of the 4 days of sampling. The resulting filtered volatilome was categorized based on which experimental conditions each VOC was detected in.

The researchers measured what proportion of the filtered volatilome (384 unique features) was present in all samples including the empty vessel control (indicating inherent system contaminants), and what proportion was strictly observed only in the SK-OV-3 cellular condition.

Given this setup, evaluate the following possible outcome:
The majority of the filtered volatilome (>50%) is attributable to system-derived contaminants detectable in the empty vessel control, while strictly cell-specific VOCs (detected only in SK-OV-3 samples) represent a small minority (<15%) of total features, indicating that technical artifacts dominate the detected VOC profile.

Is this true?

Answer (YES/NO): NO